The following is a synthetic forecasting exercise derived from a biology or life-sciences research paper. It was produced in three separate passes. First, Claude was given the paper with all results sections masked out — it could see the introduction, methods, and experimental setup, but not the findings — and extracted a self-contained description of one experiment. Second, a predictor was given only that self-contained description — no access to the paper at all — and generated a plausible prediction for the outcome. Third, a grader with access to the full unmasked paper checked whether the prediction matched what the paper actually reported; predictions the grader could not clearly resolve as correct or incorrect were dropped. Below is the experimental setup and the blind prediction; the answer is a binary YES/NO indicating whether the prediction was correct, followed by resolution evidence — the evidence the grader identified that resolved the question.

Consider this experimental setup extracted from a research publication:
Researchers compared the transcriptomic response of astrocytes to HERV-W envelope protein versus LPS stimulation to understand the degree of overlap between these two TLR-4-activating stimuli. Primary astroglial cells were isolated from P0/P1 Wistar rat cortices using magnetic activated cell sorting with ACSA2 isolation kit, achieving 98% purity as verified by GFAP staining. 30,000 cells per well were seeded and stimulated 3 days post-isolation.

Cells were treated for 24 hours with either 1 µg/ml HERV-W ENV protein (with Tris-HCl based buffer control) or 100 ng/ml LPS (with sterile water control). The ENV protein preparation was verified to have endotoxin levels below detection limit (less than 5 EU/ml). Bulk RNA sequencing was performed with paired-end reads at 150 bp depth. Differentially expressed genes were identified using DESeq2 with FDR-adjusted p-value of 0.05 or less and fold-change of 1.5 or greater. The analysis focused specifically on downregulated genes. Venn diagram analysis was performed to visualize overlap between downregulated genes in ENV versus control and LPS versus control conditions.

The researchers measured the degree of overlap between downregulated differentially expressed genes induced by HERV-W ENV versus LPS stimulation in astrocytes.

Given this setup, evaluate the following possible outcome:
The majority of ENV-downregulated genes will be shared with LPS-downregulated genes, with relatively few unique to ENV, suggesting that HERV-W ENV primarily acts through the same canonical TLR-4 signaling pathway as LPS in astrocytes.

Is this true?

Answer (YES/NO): NO